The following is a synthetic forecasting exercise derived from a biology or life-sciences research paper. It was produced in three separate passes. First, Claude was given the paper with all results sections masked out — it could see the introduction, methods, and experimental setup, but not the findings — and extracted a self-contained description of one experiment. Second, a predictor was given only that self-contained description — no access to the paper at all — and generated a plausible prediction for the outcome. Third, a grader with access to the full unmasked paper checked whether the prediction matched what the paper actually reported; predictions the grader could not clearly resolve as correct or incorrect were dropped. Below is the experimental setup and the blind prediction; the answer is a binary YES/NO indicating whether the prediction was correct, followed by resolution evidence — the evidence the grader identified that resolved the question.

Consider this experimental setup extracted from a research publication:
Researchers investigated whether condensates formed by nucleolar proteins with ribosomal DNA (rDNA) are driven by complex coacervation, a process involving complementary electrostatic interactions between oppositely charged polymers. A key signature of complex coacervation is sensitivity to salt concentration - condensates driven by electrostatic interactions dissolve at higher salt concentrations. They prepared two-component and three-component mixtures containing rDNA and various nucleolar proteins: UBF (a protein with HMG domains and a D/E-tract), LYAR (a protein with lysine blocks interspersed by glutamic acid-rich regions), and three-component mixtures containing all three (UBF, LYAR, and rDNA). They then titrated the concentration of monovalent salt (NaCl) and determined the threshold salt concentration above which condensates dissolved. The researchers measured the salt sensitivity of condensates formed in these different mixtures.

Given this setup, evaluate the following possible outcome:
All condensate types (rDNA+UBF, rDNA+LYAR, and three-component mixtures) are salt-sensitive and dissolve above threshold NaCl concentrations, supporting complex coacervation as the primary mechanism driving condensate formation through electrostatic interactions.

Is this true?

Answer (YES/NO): YES